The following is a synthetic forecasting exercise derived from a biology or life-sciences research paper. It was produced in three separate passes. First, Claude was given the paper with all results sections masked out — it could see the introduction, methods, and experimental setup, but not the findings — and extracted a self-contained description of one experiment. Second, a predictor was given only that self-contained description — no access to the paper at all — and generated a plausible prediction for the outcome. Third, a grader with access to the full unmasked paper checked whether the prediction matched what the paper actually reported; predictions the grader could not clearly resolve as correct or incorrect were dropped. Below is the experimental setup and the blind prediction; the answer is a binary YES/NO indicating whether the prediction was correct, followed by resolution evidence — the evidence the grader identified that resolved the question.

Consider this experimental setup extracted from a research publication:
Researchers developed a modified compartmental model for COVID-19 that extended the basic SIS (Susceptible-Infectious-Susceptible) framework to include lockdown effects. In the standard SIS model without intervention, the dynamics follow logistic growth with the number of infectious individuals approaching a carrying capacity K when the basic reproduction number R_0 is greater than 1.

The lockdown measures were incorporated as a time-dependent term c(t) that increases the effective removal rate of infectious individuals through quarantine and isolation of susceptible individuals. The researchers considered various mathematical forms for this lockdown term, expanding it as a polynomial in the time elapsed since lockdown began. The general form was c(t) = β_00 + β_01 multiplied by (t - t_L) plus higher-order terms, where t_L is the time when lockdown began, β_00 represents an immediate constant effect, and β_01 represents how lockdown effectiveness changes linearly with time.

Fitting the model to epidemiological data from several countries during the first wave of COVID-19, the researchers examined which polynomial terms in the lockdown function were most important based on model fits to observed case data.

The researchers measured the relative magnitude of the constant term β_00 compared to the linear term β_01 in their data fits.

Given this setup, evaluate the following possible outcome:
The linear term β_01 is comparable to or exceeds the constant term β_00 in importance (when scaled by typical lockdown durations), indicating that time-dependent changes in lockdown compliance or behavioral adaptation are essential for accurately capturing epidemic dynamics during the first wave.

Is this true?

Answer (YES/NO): YES